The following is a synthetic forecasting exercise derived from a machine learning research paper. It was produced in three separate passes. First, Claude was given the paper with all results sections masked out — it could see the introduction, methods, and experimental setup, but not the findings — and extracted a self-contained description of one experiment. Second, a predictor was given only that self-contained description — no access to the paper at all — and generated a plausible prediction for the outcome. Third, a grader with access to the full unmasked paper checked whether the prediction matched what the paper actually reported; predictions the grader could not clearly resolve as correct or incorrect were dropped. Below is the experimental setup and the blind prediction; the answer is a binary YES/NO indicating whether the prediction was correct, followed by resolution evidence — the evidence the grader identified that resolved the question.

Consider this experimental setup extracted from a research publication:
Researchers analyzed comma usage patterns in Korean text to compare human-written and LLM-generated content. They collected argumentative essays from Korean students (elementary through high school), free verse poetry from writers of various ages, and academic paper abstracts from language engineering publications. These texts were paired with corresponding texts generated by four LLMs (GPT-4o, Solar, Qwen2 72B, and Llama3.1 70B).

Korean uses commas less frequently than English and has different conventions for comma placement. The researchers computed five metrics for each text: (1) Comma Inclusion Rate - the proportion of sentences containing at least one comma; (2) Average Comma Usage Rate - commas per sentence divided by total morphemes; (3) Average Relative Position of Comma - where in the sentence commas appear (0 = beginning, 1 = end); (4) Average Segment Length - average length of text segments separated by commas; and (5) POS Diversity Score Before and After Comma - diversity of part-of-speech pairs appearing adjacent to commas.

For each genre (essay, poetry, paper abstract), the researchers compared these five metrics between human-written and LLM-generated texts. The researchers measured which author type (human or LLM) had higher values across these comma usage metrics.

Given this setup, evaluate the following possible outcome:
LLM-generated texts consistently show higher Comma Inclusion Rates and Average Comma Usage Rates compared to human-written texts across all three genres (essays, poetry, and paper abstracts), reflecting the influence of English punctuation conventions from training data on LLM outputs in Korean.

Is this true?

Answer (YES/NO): YES